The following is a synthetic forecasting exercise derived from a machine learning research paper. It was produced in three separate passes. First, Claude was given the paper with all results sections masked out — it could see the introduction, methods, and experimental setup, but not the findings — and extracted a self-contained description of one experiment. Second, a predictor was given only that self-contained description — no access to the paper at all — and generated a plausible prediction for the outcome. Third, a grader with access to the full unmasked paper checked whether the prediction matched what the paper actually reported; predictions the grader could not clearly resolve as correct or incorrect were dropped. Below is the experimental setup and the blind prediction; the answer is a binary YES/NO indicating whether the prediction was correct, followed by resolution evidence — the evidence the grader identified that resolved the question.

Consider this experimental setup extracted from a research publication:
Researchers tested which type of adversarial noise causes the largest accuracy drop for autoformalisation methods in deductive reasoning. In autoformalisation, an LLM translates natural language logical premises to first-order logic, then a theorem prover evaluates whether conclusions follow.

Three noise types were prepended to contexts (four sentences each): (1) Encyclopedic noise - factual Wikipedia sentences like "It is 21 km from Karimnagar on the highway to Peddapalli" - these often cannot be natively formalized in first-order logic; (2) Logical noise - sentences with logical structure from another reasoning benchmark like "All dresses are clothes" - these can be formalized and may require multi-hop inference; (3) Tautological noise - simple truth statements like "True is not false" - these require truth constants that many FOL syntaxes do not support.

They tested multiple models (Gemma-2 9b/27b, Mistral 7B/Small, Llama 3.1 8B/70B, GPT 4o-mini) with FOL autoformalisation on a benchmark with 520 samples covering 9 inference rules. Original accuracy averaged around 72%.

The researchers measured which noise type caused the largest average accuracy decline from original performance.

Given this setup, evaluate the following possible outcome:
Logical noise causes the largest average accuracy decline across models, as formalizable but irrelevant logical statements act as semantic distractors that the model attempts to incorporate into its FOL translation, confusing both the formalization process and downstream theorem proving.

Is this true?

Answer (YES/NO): YES